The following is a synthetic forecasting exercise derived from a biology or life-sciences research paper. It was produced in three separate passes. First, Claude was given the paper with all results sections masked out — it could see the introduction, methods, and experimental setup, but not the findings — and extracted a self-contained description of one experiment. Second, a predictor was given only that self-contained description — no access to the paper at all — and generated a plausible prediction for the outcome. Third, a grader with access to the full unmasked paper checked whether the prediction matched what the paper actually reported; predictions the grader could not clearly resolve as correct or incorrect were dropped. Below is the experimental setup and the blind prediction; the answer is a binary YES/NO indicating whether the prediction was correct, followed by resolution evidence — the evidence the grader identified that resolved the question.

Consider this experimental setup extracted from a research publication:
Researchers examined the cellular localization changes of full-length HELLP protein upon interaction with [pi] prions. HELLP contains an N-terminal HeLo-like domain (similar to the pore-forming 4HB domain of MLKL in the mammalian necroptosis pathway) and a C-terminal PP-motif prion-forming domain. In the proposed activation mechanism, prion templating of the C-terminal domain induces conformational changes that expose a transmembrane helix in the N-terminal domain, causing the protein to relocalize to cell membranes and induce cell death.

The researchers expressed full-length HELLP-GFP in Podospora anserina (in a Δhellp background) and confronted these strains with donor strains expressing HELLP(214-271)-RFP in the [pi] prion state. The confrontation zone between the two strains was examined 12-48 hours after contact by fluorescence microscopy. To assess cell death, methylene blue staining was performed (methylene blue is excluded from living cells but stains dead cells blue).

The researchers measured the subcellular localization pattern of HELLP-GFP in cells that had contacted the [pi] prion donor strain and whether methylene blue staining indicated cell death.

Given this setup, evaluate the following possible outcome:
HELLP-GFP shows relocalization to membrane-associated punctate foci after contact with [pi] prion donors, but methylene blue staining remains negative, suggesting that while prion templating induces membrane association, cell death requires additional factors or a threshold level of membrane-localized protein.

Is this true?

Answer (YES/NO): NO